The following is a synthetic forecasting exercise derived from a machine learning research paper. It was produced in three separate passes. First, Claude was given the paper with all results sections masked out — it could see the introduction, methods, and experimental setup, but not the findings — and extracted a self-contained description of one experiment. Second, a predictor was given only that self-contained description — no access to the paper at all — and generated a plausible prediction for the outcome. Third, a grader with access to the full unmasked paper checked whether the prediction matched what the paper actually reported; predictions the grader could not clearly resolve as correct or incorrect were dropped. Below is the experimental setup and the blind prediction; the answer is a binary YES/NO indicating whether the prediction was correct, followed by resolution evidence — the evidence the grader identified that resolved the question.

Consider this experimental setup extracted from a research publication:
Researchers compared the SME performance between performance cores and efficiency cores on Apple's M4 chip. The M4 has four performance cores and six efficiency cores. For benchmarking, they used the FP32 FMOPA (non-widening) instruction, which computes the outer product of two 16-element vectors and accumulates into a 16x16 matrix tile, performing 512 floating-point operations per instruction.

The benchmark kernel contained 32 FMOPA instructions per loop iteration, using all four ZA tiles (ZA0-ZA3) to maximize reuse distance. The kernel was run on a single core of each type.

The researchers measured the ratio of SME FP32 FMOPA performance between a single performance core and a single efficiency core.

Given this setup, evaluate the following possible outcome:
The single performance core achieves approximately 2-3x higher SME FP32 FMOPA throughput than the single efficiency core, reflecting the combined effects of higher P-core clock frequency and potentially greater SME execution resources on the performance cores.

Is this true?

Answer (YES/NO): NO